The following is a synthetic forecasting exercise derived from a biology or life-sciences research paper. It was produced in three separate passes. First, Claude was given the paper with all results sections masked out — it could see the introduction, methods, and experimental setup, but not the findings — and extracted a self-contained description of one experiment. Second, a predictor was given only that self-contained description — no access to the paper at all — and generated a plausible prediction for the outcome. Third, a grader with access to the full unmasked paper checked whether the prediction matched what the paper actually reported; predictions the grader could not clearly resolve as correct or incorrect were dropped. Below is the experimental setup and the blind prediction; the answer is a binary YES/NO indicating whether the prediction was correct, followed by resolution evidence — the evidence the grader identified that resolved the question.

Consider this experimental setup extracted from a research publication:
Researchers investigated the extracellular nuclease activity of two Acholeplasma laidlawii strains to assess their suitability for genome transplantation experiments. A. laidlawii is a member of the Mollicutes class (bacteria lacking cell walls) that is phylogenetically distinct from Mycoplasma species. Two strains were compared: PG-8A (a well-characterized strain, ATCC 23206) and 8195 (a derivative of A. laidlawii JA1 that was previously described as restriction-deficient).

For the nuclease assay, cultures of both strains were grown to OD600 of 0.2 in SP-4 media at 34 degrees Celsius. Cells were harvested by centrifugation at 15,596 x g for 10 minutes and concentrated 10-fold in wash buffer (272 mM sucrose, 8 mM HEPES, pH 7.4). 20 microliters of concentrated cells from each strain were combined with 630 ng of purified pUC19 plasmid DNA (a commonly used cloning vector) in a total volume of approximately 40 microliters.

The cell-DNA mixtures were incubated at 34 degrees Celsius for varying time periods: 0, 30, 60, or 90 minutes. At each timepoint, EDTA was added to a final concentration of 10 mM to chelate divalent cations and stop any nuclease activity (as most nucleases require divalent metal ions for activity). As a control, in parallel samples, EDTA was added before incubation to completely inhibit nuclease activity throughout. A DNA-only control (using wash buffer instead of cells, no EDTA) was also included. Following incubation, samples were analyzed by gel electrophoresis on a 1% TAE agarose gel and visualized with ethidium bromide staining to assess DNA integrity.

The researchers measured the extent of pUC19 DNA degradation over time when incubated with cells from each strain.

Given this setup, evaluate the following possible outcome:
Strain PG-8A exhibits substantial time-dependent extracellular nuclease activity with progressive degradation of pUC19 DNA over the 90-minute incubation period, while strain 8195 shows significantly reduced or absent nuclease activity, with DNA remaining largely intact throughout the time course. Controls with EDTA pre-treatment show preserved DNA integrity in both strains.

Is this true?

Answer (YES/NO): NO